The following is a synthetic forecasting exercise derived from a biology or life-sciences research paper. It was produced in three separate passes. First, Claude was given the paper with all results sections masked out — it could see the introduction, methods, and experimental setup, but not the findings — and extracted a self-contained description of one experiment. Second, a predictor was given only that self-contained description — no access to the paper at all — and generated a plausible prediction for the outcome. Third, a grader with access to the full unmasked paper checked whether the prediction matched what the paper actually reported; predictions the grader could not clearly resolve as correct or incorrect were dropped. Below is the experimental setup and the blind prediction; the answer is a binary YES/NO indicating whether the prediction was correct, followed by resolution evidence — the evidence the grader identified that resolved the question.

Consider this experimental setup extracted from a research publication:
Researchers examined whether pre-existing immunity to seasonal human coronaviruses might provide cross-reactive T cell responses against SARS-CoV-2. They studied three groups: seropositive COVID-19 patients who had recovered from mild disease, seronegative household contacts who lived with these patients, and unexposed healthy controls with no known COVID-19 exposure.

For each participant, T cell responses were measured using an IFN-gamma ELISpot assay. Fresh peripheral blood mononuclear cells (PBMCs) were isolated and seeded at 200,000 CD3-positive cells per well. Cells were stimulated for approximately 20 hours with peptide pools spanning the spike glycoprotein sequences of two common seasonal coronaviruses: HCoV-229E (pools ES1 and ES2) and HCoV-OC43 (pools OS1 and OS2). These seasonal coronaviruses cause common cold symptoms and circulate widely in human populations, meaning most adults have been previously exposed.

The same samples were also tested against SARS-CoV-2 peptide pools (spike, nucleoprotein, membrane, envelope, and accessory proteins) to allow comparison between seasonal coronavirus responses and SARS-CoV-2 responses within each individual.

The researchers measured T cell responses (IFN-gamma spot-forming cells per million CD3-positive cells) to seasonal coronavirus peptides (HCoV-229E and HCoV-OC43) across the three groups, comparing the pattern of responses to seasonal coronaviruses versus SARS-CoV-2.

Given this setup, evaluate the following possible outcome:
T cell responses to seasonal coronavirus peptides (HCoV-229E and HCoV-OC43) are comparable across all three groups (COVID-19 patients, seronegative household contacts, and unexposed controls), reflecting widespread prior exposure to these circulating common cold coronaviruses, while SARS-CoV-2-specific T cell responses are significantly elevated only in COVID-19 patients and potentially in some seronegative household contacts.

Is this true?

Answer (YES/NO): YES